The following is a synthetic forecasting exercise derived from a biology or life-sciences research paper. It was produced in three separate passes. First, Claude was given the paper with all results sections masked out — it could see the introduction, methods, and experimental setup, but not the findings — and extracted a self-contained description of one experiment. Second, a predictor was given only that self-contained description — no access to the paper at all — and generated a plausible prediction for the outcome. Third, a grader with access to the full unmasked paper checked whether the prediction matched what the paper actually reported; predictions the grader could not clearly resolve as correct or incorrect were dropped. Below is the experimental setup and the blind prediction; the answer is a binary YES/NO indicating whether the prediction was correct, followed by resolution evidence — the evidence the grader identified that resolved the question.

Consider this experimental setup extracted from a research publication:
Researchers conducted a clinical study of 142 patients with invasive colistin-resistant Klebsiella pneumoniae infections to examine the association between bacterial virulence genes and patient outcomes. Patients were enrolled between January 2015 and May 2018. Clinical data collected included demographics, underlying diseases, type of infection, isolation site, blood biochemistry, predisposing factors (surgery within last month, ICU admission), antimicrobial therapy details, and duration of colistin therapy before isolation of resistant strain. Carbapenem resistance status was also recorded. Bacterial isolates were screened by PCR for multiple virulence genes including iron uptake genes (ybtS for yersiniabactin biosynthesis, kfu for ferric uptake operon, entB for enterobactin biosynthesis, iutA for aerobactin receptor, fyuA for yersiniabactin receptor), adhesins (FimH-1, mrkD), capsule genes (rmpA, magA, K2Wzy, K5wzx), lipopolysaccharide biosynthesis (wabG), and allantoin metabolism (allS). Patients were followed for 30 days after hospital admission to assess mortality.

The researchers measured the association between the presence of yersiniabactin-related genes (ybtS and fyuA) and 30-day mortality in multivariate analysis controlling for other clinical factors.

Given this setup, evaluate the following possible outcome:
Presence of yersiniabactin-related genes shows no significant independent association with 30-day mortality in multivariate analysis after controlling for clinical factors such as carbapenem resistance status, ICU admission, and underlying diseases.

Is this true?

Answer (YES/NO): YES